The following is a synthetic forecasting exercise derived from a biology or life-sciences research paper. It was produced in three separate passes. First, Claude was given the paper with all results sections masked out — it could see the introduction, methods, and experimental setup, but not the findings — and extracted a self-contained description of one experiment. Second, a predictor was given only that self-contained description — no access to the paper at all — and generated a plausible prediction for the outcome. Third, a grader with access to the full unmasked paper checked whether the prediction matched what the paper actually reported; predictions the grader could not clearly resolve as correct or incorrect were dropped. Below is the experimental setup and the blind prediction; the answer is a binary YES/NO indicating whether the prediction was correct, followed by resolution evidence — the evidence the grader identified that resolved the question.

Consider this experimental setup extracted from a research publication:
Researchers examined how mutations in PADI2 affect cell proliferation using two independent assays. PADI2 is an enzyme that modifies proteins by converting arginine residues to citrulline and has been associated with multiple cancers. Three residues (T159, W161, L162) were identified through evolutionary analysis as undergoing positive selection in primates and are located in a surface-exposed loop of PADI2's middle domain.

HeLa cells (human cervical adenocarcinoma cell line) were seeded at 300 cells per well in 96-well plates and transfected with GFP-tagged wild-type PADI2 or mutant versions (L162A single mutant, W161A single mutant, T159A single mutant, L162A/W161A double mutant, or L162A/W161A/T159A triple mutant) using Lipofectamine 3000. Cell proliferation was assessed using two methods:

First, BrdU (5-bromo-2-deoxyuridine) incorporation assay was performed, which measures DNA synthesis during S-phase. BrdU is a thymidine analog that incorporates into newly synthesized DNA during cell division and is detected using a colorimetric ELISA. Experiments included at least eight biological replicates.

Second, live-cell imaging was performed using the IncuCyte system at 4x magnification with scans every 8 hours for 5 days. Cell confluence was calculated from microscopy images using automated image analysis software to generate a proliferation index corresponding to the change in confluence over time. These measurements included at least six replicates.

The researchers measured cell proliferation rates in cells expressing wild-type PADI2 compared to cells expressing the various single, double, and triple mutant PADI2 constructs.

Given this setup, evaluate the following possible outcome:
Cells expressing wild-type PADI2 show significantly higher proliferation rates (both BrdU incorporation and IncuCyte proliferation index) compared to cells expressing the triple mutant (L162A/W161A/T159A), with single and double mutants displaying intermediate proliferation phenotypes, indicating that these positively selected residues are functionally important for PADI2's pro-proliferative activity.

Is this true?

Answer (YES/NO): NO